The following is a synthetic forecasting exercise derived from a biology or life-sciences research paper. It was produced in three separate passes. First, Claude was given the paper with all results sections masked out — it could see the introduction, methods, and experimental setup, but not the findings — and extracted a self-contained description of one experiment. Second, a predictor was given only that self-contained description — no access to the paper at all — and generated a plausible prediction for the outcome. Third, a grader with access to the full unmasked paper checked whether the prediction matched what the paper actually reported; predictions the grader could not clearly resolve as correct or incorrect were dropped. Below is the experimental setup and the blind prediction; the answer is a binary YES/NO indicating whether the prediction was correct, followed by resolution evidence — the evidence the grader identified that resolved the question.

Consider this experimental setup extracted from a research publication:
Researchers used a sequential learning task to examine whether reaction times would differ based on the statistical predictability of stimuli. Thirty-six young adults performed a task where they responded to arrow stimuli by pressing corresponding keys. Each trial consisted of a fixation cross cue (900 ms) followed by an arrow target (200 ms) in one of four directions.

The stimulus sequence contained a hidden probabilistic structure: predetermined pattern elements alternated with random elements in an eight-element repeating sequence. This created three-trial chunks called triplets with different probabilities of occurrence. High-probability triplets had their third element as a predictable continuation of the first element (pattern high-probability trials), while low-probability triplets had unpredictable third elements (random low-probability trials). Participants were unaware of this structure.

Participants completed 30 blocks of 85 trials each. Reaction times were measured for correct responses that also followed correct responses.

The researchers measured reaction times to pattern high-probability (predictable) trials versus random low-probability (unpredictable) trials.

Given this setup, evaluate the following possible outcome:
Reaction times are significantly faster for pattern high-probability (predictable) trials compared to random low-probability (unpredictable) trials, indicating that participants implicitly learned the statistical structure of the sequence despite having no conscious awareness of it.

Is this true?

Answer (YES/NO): YES